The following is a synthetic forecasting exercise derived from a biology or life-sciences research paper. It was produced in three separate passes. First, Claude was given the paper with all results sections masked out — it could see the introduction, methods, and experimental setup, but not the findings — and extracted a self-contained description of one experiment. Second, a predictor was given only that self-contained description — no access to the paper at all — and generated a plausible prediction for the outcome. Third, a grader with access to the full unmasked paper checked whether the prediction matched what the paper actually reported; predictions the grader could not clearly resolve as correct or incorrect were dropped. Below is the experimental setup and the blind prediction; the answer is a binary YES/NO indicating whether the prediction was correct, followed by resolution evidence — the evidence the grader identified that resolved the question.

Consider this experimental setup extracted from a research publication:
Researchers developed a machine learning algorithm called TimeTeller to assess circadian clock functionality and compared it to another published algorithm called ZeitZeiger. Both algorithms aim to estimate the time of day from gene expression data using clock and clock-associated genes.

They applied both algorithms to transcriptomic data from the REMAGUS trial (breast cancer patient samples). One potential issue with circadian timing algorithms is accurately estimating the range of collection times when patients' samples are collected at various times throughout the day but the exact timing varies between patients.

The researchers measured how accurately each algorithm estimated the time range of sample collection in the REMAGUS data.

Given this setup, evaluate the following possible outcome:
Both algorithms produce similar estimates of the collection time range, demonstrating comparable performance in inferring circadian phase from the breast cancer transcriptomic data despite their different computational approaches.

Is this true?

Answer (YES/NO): NO